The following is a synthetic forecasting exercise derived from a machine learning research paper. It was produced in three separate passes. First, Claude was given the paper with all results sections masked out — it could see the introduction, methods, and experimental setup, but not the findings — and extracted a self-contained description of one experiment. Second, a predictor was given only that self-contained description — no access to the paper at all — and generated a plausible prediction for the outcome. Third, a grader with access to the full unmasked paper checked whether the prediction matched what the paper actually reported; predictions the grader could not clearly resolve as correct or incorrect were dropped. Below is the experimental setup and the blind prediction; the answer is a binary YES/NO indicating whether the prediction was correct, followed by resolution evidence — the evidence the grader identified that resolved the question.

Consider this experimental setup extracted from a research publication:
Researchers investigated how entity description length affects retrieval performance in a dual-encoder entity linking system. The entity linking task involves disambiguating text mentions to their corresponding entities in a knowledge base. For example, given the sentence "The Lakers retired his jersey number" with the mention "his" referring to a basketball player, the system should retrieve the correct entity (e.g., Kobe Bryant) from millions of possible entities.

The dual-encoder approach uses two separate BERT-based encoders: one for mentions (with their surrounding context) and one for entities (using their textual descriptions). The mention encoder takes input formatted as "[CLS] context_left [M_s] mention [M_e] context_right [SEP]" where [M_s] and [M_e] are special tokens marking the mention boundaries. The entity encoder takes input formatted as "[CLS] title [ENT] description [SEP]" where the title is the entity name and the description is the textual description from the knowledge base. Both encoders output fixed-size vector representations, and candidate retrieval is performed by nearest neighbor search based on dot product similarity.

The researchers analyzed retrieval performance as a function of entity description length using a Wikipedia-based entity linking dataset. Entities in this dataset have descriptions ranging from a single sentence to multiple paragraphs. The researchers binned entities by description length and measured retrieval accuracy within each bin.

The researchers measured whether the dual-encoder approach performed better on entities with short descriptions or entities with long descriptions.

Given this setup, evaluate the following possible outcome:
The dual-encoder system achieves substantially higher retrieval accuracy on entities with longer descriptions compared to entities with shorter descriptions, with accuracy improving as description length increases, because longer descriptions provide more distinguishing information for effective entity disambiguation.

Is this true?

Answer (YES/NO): NO